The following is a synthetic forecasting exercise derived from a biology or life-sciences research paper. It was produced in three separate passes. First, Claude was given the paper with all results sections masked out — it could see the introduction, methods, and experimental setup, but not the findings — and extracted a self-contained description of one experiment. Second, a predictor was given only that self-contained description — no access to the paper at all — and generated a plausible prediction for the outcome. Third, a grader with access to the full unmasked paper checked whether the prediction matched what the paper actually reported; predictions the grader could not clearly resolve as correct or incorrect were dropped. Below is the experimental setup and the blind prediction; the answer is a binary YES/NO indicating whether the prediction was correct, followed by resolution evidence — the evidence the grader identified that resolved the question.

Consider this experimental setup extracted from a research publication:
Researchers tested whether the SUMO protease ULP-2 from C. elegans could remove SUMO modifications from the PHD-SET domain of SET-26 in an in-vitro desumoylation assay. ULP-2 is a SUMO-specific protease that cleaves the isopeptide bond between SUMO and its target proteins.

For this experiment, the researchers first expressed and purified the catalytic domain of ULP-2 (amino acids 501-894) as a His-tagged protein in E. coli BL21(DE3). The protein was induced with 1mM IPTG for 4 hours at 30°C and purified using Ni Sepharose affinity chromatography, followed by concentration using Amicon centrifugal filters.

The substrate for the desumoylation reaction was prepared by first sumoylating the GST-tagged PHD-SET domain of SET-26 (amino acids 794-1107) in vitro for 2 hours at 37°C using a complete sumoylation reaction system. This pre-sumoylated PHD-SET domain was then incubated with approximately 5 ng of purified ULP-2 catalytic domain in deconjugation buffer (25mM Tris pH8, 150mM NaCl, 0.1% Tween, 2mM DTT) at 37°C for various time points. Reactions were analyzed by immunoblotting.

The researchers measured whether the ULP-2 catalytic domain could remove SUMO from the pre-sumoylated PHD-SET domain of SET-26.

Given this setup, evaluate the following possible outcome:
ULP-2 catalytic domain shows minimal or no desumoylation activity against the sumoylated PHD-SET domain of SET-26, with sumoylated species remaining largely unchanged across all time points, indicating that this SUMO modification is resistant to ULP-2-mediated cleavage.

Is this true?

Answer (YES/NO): NO